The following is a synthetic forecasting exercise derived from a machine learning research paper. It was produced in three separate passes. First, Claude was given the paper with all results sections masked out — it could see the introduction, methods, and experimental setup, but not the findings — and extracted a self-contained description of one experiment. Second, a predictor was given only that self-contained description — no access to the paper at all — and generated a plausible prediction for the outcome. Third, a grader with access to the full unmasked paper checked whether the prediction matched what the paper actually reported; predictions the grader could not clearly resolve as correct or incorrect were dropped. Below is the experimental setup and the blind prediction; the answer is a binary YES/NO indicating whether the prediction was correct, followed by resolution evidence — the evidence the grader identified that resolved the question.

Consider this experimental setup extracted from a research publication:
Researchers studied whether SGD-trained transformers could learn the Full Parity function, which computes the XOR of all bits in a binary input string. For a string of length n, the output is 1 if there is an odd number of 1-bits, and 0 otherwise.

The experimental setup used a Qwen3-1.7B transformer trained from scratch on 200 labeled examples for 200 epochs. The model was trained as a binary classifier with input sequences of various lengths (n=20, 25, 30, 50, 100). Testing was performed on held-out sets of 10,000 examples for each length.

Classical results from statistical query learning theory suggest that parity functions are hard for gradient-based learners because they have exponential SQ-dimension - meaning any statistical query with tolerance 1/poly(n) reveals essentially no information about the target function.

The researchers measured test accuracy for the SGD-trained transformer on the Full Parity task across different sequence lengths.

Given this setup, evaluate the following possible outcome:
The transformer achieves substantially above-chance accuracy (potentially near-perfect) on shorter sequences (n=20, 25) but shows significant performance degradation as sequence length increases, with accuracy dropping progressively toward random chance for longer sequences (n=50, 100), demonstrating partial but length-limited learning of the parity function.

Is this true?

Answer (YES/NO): NO